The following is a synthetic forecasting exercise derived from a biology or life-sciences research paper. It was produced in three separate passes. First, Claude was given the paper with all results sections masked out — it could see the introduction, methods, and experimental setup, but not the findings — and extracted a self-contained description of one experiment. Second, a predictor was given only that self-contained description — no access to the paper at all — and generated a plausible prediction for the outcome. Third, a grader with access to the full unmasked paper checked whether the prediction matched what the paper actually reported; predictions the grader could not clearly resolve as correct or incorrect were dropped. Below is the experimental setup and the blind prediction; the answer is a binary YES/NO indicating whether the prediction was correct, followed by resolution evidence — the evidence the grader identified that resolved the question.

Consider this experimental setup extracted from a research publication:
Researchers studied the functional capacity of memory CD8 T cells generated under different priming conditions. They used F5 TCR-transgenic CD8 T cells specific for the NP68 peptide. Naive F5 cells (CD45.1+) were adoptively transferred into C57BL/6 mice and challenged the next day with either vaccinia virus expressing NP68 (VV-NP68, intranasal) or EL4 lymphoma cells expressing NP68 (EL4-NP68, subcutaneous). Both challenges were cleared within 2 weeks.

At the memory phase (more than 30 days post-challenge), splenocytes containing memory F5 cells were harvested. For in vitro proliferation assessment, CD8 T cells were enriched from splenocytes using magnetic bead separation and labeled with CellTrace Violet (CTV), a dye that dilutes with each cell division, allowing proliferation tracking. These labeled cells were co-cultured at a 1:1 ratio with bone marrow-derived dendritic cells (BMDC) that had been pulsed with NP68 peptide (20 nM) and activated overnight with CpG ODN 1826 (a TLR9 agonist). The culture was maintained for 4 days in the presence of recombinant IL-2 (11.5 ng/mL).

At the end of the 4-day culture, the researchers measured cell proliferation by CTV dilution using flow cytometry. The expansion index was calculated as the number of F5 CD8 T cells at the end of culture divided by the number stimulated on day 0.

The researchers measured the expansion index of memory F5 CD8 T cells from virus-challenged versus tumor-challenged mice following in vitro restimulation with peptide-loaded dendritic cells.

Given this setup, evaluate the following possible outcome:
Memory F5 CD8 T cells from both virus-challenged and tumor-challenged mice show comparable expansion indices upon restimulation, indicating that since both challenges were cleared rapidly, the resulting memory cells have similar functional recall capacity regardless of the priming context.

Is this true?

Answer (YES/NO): NO